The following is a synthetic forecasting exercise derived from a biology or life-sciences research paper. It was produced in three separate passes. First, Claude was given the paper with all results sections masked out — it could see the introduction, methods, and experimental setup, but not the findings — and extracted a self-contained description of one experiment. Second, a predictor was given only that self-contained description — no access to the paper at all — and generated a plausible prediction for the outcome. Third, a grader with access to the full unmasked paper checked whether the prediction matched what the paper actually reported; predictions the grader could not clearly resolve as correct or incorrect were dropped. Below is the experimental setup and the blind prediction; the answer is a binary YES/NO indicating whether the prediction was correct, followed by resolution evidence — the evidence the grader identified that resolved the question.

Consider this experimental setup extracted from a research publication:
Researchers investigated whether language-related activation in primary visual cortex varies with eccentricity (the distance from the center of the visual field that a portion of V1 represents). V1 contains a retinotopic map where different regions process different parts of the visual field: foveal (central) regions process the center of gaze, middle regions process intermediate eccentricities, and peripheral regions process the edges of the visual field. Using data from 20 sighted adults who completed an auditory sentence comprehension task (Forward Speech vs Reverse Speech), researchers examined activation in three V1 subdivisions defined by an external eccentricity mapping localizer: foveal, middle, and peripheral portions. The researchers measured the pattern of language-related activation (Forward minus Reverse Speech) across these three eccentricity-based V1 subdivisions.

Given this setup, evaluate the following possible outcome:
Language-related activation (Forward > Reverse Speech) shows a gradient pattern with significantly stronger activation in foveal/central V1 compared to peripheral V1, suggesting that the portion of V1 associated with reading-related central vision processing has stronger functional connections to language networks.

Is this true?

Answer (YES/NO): NO